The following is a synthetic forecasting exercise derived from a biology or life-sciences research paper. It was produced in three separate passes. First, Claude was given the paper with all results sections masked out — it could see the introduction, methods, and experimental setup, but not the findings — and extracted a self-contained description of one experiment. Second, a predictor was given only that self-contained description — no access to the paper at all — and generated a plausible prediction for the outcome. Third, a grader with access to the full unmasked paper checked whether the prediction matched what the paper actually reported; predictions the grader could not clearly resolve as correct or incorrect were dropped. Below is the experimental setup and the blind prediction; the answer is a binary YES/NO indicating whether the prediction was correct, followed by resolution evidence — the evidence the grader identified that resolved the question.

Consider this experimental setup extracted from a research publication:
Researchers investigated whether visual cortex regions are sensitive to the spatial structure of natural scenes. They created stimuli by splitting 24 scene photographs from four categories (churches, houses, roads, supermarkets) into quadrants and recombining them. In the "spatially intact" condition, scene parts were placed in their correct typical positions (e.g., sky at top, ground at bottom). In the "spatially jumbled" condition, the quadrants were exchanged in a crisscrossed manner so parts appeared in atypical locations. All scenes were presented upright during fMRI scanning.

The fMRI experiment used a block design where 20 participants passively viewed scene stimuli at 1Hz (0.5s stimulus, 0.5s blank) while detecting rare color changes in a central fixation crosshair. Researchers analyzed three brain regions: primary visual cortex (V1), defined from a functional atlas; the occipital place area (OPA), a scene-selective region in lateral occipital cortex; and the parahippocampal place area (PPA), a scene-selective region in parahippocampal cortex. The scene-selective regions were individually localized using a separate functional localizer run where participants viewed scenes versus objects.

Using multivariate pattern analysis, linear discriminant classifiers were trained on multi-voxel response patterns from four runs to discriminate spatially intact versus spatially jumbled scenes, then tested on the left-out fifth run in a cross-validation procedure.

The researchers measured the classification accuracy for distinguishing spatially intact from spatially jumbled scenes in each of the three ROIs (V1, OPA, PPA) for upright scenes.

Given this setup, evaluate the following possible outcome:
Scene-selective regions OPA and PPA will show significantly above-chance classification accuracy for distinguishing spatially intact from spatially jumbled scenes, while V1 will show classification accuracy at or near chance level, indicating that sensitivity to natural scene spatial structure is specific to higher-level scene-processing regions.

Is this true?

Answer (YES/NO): NO